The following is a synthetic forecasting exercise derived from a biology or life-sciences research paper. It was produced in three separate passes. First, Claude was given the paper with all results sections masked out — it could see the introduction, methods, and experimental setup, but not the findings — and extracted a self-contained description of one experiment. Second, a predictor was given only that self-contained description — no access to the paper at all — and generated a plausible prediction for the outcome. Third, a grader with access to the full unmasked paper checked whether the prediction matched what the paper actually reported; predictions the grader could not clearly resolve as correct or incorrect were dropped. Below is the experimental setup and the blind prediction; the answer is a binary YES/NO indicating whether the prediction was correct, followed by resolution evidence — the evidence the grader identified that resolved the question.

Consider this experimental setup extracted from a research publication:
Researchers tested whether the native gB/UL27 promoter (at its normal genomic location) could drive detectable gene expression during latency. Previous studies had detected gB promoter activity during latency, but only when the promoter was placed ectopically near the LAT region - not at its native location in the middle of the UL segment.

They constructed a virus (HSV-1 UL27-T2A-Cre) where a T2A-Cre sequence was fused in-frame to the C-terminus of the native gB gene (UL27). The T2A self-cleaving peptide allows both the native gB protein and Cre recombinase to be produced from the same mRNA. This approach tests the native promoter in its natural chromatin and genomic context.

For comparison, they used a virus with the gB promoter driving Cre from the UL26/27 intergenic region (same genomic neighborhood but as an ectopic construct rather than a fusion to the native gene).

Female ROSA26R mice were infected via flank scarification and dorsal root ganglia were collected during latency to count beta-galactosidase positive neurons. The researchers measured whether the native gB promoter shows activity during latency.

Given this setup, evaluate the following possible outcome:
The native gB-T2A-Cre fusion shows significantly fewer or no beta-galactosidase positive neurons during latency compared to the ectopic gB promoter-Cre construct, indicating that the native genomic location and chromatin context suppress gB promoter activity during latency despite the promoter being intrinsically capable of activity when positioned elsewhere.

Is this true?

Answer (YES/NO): YES